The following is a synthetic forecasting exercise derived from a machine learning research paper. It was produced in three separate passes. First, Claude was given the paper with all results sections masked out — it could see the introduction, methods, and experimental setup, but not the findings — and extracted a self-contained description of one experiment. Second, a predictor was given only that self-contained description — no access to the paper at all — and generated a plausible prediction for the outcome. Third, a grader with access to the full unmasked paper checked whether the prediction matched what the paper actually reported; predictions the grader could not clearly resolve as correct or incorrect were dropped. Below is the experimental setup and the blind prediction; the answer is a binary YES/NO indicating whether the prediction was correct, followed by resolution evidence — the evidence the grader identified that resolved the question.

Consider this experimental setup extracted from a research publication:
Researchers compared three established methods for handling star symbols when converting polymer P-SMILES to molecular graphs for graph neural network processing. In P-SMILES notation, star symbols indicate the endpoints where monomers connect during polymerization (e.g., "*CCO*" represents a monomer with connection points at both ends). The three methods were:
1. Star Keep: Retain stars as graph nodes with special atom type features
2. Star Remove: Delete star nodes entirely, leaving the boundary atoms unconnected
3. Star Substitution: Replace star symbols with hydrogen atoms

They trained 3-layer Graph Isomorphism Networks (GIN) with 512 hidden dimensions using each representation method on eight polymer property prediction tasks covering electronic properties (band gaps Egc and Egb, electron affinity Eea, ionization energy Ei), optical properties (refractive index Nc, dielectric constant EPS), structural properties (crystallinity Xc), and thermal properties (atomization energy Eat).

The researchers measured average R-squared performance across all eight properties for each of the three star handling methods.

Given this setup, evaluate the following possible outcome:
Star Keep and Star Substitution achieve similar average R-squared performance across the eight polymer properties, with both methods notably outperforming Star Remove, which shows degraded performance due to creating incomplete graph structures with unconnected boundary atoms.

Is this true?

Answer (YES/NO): NO